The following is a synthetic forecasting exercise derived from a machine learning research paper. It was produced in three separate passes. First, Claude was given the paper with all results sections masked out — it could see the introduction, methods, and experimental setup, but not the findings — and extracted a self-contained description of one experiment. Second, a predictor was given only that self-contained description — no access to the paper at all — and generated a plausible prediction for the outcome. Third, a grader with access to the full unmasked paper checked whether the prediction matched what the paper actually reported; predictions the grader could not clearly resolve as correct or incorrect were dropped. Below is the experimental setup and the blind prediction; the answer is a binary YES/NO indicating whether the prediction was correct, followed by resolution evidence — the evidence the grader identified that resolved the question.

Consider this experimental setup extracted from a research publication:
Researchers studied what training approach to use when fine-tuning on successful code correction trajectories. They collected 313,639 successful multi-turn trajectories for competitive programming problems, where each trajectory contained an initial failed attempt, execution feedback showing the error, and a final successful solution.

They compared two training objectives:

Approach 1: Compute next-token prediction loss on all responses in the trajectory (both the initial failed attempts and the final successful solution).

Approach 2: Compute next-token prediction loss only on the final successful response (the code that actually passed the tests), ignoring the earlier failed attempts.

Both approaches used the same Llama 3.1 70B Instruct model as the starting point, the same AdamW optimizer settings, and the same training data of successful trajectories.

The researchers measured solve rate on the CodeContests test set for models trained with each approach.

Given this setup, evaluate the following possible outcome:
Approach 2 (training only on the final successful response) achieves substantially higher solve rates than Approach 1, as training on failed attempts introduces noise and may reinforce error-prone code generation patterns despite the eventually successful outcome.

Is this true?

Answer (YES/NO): NO